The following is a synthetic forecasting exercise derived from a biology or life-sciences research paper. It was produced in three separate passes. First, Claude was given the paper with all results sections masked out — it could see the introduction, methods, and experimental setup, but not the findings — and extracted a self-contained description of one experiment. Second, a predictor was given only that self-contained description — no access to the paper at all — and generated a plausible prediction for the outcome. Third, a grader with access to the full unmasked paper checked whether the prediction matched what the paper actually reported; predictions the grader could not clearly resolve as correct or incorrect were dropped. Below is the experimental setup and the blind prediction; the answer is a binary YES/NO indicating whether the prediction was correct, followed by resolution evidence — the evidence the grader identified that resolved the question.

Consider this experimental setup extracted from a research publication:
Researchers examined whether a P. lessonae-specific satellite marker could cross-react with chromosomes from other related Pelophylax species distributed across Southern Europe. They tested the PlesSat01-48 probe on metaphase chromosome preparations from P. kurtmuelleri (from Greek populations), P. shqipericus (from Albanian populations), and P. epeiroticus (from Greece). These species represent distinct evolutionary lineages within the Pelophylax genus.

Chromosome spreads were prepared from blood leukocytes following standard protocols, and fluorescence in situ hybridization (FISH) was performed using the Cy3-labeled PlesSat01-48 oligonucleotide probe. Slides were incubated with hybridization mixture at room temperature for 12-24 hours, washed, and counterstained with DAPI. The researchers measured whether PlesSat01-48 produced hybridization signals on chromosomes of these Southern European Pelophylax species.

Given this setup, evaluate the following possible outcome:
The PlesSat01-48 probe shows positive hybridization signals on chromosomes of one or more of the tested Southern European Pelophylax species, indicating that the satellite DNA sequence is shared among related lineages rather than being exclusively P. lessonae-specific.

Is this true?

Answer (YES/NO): YES